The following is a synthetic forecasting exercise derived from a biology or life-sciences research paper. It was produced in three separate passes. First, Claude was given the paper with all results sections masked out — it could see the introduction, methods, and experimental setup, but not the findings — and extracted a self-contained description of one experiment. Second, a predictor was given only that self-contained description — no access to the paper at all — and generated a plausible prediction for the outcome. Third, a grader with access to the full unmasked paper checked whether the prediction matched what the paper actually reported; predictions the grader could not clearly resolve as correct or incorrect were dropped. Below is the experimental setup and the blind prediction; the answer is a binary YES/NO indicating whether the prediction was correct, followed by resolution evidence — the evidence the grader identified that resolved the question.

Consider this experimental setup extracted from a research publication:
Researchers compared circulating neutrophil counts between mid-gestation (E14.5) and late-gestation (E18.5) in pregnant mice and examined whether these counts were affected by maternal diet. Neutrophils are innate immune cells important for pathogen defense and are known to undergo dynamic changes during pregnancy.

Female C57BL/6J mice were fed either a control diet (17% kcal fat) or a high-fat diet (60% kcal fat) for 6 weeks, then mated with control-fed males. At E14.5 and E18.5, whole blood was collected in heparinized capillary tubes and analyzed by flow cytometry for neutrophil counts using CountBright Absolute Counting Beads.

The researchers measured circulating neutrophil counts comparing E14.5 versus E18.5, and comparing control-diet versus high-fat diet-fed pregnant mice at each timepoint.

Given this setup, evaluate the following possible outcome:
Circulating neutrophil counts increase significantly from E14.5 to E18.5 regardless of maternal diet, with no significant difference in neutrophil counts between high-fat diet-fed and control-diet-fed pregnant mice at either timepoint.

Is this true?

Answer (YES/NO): NO